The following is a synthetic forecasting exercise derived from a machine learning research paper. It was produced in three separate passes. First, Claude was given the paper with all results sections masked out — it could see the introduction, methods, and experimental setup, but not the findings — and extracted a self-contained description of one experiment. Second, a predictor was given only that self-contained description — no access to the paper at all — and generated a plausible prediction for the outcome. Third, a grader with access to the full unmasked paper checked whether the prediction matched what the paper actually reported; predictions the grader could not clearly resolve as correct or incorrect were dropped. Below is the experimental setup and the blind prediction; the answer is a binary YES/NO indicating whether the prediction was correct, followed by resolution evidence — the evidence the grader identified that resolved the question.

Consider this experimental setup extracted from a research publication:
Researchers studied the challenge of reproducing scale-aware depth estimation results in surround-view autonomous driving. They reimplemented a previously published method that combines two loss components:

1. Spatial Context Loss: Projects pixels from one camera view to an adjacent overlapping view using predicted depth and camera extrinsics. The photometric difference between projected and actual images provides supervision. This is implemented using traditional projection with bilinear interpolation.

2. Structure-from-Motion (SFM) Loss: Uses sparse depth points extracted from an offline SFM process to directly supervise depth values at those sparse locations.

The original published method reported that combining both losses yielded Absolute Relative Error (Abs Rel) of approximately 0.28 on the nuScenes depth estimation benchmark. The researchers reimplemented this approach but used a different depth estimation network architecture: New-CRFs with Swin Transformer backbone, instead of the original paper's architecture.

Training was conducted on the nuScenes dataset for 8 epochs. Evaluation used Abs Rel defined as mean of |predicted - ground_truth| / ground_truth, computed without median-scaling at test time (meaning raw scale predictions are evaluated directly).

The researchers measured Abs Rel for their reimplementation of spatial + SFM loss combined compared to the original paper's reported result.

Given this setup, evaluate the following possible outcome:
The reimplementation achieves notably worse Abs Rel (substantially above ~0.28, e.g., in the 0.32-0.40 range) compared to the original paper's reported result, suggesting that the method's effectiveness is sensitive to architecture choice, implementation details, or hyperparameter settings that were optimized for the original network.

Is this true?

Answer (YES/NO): NO